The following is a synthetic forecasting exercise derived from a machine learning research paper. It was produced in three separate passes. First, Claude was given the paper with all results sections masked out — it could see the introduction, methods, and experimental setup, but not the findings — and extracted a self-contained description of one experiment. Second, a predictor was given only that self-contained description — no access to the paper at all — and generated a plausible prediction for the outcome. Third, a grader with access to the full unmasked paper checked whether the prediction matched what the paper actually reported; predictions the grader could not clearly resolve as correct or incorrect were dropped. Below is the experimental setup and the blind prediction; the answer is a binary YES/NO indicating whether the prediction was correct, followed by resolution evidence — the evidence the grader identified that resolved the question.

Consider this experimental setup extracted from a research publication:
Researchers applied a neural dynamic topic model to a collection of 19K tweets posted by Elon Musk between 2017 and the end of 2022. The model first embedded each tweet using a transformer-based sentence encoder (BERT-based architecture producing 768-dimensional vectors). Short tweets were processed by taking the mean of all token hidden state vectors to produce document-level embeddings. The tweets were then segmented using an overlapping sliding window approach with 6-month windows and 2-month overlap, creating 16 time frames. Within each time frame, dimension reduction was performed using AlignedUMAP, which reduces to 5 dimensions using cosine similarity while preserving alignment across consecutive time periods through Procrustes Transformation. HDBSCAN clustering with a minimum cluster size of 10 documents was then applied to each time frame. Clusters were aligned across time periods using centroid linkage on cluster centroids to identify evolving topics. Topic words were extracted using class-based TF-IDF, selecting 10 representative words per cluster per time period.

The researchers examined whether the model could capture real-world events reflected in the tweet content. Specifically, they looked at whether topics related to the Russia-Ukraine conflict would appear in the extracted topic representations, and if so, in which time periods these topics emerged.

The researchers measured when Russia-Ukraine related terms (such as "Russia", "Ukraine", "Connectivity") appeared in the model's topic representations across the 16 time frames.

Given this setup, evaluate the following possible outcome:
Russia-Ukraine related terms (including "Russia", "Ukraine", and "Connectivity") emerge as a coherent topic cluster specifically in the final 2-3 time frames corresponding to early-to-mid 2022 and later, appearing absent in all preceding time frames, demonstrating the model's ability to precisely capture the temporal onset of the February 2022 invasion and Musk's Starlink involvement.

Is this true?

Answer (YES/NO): NO